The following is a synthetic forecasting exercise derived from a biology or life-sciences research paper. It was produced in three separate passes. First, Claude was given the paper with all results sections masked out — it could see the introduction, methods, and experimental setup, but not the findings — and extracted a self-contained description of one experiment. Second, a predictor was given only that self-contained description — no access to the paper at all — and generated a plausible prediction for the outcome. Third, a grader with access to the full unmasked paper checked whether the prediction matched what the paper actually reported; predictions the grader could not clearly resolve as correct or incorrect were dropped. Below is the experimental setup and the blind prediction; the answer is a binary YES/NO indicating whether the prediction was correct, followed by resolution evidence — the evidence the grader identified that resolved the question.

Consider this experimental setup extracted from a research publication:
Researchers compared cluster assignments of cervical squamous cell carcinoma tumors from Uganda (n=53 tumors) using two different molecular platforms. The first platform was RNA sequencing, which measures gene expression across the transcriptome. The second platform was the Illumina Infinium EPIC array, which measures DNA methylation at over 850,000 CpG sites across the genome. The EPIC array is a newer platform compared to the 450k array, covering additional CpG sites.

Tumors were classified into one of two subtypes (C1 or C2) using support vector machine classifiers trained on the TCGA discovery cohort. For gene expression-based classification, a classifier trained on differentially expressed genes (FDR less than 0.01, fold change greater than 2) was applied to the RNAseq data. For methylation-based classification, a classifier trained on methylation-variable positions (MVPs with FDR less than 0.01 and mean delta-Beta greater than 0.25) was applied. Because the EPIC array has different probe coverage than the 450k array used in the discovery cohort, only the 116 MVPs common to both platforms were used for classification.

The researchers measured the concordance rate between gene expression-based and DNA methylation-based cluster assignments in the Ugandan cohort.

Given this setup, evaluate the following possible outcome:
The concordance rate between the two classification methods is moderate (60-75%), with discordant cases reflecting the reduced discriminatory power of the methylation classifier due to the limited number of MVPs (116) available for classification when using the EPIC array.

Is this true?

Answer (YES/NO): NO